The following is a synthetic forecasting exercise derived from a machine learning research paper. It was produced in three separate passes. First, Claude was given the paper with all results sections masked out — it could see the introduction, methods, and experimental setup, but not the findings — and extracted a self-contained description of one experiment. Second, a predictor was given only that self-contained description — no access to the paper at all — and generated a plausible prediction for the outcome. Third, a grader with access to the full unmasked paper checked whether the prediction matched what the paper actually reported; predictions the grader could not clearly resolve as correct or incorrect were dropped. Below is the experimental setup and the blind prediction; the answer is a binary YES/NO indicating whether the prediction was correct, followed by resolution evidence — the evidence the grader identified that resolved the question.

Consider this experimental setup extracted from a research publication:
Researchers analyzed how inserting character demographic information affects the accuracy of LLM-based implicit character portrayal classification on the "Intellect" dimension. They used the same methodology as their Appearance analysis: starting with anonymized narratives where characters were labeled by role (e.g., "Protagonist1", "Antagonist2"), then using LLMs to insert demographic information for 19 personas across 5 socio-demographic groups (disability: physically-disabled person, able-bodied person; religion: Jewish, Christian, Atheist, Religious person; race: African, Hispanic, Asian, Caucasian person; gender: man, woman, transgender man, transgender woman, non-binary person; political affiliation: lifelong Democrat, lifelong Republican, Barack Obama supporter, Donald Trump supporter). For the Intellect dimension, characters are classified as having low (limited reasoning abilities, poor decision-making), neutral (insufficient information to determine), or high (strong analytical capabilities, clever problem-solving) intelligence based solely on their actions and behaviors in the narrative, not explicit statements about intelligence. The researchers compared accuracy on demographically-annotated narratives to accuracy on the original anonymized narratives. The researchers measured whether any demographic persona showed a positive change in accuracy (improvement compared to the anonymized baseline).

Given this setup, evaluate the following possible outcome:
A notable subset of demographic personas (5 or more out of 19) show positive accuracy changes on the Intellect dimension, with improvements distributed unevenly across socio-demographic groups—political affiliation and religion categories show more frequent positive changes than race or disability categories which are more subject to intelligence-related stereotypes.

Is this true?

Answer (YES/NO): NO